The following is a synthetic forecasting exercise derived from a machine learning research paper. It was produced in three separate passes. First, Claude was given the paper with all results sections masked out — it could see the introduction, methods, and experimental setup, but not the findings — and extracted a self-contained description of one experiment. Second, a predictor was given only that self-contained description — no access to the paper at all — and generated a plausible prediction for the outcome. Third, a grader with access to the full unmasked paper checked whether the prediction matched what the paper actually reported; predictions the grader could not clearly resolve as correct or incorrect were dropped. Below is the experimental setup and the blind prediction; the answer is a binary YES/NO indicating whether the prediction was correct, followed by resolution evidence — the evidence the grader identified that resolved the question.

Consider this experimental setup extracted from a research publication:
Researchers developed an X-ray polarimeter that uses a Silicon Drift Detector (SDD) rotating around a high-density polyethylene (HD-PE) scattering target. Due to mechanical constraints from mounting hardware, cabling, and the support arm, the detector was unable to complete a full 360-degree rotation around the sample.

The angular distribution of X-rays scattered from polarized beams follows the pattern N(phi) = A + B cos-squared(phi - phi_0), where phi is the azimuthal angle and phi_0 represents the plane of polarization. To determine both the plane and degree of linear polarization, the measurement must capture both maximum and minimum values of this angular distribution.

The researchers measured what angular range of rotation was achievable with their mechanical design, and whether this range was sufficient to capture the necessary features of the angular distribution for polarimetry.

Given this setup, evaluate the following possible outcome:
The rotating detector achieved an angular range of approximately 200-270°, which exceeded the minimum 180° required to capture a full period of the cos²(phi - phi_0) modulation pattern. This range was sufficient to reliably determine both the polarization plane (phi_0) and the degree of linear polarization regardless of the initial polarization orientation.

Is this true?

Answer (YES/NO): NO